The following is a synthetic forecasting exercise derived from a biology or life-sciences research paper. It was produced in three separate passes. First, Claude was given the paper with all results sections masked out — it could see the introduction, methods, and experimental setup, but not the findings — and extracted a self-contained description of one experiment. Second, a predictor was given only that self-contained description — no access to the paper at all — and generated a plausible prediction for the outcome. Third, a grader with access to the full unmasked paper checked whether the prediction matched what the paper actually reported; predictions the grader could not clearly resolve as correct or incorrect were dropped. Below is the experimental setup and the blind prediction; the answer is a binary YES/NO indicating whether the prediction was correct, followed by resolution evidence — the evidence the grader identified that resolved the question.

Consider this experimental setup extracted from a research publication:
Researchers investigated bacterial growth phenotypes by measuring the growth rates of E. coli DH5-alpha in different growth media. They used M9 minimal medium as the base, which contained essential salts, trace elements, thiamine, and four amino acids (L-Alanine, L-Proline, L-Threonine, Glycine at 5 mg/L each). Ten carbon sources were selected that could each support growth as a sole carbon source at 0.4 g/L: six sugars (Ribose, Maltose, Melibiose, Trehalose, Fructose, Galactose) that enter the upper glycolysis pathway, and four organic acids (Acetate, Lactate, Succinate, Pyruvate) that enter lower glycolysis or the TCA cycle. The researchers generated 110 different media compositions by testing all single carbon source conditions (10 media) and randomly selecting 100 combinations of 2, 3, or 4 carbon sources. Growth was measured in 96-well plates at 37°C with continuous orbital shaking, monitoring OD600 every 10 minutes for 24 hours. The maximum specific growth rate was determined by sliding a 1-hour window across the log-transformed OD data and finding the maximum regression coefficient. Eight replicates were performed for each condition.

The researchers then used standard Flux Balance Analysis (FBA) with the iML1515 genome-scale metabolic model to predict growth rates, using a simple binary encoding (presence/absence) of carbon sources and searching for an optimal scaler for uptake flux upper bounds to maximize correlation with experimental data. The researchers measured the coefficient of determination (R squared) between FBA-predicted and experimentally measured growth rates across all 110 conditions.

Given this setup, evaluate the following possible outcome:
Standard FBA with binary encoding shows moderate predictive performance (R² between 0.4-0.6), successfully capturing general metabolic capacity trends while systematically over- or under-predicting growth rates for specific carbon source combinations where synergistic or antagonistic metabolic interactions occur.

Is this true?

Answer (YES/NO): YES